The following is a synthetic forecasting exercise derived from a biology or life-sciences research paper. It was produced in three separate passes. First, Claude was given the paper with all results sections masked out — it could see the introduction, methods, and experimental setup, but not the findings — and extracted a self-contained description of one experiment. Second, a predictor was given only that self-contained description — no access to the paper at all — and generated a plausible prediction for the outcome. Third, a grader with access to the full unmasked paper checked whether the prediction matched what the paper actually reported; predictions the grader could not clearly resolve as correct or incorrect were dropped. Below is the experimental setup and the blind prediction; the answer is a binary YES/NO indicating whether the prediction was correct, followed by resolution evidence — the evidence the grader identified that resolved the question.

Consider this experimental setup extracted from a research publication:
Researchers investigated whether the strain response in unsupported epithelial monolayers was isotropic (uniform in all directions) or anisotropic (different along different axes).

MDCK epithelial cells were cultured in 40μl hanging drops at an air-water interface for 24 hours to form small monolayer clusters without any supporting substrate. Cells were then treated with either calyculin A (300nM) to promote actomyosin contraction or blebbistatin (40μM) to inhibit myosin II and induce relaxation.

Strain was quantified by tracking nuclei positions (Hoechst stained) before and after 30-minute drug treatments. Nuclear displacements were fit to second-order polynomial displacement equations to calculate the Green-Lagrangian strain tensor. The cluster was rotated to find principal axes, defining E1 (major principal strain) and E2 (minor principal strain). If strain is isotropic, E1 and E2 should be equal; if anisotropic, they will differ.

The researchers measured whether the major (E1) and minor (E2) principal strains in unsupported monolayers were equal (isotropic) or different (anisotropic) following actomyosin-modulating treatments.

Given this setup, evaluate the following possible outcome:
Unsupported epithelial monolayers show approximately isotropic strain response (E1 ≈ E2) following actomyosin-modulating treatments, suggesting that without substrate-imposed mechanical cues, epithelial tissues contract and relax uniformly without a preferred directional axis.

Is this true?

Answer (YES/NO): NO